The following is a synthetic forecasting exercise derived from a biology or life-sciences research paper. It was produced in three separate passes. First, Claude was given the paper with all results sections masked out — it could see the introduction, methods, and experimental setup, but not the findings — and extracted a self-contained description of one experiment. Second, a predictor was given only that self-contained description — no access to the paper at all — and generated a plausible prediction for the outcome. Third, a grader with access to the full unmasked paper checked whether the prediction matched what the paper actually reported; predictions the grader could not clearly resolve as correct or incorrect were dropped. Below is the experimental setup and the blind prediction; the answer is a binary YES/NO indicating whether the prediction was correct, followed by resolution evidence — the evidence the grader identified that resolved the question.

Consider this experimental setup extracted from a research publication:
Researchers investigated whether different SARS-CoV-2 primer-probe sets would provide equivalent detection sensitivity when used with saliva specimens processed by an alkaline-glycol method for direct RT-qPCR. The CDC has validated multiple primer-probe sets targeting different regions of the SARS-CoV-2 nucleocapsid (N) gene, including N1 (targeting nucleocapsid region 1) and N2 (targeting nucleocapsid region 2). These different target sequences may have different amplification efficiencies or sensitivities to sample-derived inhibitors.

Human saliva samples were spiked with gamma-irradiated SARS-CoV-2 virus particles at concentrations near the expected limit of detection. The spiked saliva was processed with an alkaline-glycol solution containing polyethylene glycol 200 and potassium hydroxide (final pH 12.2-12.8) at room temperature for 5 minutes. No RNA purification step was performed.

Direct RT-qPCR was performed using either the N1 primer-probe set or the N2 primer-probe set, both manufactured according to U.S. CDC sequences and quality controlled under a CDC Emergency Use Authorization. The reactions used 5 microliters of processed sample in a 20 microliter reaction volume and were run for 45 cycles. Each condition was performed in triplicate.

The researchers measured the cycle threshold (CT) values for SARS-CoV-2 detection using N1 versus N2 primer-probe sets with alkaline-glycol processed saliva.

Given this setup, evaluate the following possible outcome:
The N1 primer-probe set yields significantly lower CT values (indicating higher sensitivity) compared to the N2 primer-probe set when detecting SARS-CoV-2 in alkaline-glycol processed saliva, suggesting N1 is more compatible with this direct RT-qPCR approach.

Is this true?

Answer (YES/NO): NO